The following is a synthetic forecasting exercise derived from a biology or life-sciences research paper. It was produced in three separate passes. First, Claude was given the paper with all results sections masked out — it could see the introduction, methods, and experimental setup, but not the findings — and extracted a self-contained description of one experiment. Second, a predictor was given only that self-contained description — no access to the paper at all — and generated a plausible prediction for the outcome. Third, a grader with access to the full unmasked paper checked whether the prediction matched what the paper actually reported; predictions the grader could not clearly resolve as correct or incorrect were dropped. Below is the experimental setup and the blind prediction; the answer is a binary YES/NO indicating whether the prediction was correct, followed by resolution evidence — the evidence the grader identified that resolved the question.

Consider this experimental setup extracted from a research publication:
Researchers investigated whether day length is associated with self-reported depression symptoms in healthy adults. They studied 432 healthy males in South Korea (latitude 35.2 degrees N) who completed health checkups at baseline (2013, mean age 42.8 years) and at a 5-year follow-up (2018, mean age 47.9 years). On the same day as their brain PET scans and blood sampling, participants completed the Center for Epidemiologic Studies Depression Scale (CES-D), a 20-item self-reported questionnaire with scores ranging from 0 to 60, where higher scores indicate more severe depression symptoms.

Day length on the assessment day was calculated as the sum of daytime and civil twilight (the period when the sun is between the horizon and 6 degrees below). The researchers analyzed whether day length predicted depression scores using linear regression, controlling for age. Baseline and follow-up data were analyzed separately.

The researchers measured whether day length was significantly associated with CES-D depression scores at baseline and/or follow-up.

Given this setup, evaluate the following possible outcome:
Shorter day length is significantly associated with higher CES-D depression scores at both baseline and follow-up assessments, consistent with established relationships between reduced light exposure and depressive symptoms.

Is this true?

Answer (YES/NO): NO